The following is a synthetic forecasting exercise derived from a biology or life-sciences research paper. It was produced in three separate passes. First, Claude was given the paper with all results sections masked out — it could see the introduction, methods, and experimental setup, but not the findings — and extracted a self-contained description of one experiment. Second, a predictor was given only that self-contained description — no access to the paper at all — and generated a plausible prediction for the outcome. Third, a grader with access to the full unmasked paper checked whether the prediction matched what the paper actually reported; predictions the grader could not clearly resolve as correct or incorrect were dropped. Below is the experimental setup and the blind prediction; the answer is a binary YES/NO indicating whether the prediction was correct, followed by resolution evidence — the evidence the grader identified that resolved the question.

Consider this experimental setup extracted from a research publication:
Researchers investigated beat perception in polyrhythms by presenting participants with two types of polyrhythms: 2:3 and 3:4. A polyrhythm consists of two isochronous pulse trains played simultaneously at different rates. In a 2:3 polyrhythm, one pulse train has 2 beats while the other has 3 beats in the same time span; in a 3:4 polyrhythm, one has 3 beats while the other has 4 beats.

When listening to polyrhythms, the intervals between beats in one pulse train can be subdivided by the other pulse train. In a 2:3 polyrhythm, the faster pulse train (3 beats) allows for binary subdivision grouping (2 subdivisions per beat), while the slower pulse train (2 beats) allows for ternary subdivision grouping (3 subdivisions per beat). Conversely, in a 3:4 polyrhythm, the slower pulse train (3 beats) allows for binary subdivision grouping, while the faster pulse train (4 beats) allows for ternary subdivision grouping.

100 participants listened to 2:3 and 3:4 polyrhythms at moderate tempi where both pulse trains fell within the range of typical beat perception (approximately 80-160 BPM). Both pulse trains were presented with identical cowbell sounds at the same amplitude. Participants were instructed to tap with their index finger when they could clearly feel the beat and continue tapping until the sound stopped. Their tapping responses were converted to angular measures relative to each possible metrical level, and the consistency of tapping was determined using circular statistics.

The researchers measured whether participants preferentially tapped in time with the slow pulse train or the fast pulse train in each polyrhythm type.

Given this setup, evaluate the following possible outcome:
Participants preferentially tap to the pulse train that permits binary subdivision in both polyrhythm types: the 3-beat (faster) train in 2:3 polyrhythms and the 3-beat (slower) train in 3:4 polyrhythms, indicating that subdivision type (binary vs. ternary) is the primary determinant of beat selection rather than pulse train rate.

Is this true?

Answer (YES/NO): YES